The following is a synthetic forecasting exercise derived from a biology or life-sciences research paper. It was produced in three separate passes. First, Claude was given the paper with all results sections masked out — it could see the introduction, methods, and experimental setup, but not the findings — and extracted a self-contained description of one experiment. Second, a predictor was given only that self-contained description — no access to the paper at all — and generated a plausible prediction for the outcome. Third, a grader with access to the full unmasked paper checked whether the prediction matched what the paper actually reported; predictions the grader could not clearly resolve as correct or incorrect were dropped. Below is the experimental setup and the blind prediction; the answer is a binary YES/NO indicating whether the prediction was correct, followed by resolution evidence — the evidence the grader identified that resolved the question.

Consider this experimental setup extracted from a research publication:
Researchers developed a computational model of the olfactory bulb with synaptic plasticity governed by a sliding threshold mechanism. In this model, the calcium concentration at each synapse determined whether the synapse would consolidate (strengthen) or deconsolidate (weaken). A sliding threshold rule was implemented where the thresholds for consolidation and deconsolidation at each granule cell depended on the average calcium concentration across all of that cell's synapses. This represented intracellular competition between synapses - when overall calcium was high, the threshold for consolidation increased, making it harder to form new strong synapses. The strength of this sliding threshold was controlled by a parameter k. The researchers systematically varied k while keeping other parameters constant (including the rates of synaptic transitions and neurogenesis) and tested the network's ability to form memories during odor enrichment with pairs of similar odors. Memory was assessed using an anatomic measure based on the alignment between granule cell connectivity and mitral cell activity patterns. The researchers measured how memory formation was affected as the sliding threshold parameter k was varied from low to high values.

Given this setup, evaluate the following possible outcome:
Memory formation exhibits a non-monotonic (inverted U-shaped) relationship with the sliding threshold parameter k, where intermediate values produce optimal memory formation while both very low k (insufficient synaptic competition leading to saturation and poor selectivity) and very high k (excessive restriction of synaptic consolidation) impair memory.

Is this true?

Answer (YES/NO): YES